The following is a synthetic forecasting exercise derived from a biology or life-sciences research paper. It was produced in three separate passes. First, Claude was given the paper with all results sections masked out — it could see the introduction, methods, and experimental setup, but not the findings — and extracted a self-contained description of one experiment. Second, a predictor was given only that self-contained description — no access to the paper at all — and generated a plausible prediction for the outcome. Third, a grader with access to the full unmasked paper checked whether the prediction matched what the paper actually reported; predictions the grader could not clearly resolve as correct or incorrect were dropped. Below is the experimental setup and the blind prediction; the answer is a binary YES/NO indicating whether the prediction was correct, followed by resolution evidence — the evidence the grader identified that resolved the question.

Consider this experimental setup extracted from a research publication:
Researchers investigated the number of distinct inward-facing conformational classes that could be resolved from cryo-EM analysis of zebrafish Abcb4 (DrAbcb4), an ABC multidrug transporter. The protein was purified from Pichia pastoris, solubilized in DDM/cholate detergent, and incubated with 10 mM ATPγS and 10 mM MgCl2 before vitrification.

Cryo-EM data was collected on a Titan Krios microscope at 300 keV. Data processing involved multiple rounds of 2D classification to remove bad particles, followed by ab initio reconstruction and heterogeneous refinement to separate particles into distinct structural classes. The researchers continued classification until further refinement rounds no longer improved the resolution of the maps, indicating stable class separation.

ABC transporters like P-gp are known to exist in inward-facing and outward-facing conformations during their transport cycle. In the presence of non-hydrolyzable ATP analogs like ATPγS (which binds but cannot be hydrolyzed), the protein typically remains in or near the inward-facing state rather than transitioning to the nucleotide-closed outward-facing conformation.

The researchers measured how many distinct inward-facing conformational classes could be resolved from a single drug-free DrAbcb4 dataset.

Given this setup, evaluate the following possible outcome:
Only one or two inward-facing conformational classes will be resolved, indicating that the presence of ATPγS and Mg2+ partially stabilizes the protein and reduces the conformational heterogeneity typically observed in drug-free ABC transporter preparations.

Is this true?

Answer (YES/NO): NO